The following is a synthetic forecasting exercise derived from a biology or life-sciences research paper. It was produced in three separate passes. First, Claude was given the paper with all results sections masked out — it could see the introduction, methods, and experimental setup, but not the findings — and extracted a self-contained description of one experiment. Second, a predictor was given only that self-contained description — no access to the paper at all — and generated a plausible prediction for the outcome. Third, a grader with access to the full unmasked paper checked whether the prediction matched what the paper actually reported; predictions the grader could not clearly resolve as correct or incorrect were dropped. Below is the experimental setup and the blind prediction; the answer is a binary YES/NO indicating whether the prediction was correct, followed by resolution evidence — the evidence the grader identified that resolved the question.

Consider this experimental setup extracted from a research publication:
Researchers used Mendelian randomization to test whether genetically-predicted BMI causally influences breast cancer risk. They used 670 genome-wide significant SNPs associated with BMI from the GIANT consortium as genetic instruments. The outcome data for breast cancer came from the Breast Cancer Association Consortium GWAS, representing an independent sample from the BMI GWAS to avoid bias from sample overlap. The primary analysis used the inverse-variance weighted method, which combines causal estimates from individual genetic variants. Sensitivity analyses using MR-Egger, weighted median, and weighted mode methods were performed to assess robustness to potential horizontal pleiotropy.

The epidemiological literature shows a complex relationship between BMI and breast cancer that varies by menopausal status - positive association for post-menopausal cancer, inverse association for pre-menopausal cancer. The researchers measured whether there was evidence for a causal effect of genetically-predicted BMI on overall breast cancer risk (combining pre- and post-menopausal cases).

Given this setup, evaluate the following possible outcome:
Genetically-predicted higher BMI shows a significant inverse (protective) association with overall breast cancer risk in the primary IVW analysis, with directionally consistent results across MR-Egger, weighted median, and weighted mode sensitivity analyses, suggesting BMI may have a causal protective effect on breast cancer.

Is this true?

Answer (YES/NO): NO